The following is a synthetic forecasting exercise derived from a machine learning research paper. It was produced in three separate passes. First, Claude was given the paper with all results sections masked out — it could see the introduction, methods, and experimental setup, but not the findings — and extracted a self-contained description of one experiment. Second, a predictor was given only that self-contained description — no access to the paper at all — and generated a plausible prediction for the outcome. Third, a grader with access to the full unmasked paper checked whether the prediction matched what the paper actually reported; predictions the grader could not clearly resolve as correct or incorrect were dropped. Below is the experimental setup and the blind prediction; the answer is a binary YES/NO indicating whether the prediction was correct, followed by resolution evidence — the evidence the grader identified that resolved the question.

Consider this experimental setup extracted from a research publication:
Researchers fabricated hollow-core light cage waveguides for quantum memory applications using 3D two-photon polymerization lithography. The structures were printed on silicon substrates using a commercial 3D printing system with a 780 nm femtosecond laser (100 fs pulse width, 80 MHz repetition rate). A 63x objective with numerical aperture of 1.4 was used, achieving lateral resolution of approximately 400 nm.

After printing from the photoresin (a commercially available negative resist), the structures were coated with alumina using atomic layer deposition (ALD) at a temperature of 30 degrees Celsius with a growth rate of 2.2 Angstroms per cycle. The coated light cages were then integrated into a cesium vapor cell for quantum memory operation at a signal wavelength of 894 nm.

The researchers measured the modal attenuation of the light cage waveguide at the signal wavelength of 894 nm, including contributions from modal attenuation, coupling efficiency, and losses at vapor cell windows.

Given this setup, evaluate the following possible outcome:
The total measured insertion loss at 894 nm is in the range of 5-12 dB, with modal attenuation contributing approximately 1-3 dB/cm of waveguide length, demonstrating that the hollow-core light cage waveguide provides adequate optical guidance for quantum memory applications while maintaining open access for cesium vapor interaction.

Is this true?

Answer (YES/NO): NO